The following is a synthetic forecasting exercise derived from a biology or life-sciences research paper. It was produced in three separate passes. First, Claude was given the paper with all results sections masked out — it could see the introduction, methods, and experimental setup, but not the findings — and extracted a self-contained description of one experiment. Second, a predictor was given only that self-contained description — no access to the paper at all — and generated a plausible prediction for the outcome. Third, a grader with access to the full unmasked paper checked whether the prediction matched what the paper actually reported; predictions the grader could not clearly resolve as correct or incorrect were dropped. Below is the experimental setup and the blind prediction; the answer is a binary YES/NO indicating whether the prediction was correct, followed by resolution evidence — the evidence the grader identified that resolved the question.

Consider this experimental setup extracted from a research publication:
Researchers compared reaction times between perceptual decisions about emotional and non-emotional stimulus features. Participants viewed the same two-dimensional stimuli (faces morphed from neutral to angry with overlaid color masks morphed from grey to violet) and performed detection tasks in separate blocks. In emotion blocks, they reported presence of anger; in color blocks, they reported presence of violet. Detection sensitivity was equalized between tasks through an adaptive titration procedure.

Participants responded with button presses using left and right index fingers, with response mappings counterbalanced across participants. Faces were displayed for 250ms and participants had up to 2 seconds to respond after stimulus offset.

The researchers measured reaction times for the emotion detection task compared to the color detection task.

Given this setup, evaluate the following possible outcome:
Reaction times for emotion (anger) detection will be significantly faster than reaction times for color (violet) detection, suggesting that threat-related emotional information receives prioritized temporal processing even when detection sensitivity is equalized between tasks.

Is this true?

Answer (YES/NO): NO